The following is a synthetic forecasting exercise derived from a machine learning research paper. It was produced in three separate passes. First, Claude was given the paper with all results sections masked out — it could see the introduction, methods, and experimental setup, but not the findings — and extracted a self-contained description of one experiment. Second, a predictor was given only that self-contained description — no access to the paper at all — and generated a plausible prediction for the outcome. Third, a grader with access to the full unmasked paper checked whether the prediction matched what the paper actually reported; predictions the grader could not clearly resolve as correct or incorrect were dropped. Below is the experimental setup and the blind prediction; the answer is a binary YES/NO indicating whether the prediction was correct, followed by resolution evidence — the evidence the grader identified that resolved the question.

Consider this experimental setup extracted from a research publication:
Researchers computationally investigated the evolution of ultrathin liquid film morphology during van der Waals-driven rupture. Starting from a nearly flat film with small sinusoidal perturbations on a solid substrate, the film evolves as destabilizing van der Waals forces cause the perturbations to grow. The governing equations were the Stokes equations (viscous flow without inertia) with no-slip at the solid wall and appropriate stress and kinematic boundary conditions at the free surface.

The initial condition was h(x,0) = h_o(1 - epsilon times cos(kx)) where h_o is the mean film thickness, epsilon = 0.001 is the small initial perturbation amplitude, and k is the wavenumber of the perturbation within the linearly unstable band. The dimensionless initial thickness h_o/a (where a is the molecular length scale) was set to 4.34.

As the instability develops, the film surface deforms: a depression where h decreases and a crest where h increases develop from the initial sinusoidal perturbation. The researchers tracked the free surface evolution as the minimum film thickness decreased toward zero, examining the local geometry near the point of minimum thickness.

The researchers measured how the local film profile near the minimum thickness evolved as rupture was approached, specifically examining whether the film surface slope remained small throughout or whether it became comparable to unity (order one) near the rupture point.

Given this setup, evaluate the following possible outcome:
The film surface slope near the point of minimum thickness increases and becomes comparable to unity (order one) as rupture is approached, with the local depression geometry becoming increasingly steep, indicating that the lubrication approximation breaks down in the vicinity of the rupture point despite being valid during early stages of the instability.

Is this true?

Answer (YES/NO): YES